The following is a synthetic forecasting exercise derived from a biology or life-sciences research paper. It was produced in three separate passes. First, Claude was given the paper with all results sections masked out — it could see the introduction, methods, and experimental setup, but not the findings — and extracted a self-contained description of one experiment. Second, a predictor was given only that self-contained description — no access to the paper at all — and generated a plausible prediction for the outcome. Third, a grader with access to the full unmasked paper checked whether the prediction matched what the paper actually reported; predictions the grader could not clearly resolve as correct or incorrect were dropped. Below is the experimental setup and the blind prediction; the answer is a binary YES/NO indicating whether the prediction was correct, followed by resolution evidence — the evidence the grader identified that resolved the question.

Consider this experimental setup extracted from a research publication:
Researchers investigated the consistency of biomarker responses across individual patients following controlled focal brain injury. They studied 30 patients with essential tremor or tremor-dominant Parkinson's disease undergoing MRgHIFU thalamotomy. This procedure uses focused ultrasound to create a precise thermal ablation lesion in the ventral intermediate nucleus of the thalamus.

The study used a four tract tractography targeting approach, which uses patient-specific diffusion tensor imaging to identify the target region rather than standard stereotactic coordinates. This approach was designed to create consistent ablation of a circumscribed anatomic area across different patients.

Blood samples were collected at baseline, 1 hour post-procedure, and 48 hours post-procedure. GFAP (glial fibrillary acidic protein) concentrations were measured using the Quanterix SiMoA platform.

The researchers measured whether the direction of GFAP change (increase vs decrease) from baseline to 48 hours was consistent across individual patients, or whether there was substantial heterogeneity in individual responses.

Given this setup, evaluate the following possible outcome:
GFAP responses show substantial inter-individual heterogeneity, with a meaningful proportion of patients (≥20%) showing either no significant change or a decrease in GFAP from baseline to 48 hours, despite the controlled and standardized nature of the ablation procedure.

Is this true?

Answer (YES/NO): NO